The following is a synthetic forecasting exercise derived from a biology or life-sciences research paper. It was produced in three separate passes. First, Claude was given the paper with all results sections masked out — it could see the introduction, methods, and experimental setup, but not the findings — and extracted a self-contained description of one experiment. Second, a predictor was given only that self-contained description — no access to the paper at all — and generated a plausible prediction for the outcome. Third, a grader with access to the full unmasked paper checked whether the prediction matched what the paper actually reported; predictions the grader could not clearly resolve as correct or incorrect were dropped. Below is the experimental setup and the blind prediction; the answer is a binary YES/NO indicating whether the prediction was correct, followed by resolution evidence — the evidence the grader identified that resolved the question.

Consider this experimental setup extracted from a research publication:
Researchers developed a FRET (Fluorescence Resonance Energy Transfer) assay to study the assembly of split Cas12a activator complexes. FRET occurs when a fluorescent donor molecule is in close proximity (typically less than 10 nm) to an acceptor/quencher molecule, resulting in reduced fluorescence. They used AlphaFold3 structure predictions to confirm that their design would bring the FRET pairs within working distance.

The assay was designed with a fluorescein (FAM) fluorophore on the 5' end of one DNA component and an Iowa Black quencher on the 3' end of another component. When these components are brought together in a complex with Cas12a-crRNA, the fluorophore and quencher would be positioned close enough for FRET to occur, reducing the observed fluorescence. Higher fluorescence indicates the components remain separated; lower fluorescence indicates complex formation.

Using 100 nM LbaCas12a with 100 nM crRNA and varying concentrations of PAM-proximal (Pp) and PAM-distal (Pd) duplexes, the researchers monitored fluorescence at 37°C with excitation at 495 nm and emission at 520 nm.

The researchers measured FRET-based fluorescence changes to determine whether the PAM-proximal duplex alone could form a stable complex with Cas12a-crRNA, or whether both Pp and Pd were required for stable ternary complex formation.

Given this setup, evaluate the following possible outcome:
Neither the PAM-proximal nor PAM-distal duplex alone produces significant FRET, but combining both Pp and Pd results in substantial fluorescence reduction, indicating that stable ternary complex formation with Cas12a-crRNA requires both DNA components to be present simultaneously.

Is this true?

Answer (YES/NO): NO